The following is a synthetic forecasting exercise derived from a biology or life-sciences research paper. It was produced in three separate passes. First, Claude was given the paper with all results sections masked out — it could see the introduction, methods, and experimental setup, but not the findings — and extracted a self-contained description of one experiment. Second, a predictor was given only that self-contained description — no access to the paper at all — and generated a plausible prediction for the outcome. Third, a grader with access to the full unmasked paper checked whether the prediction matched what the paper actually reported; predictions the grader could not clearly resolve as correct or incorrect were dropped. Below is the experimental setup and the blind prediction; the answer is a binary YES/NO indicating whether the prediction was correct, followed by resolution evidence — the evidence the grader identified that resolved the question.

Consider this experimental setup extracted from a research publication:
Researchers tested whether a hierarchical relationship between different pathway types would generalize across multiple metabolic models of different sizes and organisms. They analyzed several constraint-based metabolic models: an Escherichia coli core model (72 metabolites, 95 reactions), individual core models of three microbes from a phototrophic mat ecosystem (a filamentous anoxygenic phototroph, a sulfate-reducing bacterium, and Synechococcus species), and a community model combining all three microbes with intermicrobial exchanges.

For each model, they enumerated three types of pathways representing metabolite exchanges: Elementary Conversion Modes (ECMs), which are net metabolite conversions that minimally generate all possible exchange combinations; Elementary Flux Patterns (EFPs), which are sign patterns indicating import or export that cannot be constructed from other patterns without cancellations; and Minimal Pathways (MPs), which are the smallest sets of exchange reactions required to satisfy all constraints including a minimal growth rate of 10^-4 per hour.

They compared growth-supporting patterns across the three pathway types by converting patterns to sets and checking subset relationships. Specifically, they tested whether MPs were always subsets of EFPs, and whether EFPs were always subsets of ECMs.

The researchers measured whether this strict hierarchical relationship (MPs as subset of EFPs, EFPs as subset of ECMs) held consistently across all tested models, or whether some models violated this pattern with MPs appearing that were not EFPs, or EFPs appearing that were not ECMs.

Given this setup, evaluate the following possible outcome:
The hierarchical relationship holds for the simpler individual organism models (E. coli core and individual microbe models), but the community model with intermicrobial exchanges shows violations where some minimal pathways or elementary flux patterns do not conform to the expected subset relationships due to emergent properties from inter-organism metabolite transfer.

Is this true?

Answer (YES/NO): NO